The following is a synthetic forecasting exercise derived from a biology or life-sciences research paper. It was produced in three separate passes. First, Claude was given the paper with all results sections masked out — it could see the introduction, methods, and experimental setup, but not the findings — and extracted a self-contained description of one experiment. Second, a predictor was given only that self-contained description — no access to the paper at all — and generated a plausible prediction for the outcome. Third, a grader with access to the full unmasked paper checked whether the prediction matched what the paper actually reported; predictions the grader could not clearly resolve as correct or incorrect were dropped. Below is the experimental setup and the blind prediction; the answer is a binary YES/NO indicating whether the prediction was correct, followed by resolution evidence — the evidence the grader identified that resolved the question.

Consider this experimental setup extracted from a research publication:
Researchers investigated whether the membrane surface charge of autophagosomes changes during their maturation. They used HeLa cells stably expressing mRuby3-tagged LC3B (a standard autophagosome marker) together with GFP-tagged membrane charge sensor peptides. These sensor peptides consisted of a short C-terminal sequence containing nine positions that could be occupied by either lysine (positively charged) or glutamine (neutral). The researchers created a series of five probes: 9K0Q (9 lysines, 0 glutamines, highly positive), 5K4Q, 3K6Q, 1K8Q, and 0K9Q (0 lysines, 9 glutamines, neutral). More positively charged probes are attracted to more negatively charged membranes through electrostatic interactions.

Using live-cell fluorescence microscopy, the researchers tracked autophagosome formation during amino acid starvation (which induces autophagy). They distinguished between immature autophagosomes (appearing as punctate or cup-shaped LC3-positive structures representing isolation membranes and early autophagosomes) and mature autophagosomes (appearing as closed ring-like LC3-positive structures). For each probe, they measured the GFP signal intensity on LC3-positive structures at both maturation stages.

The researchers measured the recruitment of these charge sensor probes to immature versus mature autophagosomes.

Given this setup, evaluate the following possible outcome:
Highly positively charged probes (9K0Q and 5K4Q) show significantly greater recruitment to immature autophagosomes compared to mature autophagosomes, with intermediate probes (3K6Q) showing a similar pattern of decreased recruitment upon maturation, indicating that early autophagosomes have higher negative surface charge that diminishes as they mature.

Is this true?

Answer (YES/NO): NO